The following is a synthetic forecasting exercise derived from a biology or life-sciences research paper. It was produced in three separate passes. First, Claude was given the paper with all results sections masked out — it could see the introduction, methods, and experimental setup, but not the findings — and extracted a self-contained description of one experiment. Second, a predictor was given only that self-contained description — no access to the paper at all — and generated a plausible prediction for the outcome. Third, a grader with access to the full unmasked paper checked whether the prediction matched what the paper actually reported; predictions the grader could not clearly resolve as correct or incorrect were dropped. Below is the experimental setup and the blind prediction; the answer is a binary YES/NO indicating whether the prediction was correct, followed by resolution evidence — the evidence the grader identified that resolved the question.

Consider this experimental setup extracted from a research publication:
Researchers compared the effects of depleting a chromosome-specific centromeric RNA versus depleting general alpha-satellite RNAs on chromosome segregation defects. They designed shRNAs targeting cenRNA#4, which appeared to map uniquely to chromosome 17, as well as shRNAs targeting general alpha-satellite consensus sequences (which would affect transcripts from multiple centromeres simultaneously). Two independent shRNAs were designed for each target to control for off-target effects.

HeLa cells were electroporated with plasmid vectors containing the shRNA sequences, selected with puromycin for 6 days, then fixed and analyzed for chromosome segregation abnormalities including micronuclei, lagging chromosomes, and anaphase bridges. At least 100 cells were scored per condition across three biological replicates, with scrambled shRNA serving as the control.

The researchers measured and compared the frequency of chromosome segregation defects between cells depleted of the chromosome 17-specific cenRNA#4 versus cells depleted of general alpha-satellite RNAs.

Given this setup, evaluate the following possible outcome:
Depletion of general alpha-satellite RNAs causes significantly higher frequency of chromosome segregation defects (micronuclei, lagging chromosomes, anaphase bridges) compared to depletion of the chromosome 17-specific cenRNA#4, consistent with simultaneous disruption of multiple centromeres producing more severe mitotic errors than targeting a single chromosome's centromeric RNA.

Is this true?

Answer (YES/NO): NO